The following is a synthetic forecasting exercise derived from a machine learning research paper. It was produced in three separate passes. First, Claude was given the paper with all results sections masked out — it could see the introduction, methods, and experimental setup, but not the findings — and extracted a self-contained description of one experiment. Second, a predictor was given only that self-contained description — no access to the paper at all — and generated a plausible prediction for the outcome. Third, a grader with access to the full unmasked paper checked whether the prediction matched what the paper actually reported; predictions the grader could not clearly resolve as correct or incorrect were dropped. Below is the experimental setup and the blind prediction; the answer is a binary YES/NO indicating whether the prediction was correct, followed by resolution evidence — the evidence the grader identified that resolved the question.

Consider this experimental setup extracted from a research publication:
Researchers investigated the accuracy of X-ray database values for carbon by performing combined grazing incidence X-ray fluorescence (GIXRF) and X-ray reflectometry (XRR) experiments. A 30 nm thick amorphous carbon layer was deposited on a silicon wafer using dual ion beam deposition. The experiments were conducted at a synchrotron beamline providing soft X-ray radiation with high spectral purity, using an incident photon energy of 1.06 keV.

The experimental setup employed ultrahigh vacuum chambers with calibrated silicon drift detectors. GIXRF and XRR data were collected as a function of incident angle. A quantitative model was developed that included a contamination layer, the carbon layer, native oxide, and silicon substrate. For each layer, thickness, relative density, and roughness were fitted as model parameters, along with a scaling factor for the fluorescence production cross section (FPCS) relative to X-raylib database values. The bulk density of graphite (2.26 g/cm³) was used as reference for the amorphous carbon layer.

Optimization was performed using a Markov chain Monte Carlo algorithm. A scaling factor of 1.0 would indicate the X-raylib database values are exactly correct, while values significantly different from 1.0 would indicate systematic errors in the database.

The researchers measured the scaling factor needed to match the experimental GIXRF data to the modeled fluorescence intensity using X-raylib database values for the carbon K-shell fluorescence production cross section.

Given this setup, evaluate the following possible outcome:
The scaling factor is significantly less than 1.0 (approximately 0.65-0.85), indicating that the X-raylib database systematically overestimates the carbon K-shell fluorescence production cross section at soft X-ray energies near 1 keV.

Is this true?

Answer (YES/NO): NO